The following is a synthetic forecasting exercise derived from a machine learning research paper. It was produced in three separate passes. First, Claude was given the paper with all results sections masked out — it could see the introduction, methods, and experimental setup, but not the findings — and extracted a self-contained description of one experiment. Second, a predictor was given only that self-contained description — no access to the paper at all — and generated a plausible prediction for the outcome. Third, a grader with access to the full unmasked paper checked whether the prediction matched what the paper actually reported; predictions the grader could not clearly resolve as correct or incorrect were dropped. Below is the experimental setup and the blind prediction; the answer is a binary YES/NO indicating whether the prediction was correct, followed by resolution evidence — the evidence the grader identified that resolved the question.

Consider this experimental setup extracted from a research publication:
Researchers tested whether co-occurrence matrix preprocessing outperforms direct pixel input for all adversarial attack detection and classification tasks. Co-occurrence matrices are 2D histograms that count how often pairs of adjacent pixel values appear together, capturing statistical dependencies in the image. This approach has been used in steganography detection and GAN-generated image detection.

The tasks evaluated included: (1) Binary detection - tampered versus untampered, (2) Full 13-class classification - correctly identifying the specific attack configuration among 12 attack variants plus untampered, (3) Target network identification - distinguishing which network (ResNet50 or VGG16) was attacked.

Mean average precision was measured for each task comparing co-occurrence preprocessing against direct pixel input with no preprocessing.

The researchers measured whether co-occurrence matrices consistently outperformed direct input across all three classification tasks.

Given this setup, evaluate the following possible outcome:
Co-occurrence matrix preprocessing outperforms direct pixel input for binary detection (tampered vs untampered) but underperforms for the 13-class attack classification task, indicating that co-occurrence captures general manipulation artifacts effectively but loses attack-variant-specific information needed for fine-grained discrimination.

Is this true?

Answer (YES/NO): YES